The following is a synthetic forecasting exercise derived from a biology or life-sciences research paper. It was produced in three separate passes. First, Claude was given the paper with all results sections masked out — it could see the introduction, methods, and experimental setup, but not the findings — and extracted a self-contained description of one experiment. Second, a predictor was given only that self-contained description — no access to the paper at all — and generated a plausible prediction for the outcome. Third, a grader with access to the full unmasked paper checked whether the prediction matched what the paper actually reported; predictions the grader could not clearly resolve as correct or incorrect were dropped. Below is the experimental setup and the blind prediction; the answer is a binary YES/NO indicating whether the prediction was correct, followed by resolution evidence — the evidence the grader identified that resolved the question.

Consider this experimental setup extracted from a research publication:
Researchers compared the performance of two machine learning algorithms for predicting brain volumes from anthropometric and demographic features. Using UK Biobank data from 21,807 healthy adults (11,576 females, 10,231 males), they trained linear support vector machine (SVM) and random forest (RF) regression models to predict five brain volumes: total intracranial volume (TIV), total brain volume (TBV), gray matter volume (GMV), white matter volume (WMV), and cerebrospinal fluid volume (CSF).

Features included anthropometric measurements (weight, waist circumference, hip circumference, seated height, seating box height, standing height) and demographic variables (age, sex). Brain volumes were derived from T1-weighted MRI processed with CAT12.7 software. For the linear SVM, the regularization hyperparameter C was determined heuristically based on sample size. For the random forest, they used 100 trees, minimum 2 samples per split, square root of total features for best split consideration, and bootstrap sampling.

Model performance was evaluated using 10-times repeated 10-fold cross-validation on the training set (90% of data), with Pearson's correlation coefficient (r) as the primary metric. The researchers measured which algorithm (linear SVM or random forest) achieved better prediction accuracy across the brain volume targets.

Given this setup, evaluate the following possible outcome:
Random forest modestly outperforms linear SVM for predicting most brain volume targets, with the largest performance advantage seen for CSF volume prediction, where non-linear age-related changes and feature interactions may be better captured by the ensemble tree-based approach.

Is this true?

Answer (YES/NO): NO